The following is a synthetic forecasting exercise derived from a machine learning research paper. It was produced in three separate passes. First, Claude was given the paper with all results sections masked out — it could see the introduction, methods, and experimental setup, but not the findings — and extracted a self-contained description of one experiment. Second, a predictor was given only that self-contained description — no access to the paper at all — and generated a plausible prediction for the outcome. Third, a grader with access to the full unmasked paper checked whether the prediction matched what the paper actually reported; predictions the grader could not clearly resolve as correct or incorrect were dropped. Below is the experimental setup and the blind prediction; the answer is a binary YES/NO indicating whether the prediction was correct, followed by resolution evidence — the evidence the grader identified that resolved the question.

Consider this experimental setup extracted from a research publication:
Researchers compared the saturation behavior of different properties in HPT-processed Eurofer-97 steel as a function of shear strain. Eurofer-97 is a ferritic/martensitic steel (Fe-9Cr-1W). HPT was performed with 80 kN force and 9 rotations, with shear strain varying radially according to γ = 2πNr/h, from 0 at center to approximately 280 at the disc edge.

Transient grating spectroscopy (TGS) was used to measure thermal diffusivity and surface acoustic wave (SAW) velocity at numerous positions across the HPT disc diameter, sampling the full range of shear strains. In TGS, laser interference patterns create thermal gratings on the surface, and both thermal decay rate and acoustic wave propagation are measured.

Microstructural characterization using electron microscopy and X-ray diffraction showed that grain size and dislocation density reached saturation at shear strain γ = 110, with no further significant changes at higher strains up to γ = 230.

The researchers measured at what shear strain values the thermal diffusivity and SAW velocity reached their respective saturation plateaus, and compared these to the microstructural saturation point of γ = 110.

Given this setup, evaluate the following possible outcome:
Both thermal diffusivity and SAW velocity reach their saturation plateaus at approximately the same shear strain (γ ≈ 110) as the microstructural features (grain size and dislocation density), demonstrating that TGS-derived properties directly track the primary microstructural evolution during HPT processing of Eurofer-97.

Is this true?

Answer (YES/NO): NO